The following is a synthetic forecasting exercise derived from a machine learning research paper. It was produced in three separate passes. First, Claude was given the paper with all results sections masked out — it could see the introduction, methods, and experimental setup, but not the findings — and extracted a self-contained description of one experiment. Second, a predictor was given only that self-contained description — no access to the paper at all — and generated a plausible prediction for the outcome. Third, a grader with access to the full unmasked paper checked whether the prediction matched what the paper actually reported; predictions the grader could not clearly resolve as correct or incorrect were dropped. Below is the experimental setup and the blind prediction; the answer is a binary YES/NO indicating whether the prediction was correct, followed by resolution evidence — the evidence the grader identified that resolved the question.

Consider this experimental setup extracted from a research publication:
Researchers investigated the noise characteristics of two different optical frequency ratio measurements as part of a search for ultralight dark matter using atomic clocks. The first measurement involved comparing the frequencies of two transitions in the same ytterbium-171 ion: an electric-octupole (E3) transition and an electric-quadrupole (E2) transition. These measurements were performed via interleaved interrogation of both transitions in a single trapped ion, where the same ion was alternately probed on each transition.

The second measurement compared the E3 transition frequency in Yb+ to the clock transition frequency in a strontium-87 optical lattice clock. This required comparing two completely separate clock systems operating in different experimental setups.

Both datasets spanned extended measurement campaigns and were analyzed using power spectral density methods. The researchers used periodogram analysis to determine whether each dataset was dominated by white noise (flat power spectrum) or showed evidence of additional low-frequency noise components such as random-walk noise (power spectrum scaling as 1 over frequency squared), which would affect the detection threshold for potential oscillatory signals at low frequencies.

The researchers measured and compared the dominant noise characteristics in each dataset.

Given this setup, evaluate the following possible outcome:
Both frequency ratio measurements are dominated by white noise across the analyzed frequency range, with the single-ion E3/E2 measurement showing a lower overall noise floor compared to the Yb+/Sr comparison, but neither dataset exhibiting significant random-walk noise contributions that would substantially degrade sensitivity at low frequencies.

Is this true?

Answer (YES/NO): NO